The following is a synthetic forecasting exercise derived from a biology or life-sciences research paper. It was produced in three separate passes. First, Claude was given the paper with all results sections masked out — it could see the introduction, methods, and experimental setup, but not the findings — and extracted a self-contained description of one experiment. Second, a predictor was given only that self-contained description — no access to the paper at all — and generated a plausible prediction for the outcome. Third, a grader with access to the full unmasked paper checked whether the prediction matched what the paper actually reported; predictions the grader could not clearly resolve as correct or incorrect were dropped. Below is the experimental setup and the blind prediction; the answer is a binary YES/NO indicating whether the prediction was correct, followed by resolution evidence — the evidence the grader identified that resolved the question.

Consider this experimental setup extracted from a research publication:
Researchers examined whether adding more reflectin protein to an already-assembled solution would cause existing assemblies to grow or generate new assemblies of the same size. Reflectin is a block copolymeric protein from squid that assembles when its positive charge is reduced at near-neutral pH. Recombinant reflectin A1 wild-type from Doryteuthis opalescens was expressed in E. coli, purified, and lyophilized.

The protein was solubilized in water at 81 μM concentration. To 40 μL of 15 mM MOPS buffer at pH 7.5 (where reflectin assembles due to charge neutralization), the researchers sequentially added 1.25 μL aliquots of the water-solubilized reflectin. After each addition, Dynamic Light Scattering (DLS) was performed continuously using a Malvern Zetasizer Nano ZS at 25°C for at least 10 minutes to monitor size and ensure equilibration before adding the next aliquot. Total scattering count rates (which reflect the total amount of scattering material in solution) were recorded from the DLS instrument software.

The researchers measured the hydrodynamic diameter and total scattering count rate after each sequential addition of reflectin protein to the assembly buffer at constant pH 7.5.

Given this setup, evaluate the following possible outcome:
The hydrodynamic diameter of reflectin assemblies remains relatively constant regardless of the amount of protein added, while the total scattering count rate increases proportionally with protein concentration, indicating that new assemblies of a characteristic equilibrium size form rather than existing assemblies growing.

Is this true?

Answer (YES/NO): YES